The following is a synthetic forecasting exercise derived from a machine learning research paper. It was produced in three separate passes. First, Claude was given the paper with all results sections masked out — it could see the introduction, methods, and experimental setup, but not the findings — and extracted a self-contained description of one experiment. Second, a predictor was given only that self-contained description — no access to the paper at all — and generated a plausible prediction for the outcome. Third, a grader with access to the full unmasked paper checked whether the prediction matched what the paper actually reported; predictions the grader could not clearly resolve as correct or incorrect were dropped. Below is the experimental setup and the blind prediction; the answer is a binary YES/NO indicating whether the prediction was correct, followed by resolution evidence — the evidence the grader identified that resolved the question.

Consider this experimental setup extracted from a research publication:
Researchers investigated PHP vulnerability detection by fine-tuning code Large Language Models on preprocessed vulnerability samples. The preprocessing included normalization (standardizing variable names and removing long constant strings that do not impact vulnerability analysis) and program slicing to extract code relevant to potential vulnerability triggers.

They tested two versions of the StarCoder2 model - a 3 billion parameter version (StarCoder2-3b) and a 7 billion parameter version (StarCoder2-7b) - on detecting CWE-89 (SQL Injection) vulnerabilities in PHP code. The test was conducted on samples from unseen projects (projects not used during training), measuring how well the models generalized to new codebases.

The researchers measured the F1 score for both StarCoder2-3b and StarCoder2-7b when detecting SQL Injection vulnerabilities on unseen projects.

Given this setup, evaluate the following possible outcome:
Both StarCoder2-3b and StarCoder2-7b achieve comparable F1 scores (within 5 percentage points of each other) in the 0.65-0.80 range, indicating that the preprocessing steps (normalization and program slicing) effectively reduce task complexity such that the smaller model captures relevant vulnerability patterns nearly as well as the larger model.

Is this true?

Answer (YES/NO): NO